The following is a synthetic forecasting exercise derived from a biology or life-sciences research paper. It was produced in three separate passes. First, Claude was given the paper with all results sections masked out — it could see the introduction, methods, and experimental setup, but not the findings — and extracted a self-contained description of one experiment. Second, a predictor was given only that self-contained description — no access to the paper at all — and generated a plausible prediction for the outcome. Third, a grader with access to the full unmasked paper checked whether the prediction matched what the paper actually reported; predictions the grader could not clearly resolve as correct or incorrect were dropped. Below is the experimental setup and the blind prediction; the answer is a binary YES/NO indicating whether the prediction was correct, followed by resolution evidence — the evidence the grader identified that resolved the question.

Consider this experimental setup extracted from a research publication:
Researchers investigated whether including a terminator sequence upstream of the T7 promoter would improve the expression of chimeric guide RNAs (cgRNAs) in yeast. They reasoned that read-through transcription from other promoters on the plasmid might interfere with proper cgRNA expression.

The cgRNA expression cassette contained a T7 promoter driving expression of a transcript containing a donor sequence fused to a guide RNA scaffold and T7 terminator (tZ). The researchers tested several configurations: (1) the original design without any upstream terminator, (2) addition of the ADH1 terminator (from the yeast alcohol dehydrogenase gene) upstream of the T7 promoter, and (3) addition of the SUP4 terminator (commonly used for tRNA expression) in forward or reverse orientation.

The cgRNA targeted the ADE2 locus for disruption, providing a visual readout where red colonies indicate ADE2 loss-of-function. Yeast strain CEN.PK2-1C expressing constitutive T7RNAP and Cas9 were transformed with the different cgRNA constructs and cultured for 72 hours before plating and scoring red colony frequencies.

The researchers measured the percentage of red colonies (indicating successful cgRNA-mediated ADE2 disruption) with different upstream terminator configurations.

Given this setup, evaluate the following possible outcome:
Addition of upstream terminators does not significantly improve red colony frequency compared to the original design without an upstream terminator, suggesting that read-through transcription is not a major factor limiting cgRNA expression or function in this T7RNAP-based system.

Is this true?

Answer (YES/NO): NO